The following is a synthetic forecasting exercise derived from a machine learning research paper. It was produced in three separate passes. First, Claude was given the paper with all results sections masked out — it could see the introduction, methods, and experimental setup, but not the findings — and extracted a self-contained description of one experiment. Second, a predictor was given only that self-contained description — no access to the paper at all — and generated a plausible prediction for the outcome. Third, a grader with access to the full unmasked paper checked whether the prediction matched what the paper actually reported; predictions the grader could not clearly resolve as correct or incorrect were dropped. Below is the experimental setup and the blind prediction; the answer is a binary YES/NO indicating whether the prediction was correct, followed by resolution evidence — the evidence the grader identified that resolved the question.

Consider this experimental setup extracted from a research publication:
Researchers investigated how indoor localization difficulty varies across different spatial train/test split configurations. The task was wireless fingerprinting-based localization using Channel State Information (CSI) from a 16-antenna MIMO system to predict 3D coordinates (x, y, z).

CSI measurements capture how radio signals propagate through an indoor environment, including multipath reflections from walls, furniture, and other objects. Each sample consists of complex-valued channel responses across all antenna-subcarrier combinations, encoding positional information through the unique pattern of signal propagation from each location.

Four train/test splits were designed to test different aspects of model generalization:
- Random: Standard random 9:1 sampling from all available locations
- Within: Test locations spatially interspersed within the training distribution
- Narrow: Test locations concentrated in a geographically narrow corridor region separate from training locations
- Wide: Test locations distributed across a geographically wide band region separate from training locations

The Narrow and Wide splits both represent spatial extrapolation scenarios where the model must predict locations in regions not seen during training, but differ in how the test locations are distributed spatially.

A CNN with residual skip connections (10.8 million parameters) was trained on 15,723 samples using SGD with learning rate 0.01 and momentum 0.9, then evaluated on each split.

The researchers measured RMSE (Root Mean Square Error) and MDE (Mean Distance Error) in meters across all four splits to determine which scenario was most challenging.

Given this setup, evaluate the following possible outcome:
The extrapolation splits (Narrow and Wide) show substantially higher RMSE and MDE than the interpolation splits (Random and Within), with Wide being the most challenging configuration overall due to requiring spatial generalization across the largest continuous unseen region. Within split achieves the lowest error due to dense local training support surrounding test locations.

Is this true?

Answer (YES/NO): NO